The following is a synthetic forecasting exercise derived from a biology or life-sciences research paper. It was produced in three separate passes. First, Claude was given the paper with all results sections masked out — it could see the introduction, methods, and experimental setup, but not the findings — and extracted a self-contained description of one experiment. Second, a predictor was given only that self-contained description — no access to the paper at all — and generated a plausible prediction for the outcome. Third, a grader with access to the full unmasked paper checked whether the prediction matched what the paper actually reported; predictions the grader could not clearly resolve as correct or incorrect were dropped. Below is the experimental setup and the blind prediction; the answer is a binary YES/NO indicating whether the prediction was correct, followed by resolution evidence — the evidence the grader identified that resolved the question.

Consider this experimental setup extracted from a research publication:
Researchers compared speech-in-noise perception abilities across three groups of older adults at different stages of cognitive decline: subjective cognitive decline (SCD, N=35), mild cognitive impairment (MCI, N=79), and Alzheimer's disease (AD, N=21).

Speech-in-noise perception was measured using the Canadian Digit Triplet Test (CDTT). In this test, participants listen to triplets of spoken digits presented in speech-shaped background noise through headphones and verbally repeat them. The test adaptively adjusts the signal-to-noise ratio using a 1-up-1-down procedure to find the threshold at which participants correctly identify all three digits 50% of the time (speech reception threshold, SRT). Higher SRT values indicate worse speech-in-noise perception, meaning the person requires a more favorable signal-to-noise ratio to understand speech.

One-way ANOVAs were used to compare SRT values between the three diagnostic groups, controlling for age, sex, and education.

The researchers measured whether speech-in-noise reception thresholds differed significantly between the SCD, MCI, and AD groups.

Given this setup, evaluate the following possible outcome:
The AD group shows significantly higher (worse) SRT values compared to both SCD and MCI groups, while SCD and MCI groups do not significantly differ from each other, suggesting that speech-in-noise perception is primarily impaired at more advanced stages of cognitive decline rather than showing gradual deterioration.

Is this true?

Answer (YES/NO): NO